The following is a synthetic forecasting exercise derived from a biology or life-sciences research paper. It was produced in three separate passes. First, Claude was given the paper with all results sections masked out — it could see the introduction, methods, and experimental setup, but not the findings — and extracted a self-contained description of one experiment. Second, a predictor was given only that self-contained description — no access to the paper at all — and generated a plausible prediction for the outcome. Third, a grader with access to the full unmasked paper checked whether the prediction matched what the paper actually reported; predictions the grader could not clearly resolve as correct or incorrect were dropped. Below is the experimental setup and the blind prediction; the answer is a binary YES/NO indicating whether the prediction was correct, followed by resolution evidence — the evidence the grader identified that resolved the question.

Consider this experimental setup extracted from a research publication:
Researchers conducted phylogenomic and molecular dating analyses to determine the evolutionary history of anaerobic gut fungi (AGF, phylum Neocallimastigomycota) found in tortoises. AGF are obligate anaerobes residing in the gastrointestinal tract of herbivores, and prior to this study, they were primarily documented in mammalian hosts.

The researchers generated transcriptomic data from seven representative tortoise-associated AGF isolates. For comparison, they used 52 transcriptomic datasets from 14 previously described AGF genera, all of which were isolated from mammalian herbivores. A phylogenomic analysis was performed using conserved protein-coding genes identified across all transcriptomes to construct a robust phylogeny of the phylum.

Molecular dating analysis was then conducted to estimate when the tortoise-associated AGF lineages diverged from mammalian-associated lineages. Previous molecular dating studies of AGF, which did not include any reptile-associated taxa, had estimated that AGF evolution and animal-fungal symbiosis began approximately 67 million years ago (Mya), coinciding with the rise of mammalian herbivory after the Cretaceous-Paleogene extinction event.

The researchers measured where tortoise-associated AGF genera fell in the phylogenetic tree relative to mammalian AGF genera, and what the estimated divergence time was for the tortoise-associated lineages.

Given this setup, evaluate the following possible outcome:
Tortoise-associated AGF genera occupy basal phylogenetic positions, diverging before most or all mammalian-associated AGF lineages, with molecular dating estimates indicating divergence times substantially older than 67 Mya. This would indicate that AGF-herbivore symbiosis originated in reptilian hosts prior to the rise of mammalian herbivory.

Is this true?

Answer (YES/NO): YES